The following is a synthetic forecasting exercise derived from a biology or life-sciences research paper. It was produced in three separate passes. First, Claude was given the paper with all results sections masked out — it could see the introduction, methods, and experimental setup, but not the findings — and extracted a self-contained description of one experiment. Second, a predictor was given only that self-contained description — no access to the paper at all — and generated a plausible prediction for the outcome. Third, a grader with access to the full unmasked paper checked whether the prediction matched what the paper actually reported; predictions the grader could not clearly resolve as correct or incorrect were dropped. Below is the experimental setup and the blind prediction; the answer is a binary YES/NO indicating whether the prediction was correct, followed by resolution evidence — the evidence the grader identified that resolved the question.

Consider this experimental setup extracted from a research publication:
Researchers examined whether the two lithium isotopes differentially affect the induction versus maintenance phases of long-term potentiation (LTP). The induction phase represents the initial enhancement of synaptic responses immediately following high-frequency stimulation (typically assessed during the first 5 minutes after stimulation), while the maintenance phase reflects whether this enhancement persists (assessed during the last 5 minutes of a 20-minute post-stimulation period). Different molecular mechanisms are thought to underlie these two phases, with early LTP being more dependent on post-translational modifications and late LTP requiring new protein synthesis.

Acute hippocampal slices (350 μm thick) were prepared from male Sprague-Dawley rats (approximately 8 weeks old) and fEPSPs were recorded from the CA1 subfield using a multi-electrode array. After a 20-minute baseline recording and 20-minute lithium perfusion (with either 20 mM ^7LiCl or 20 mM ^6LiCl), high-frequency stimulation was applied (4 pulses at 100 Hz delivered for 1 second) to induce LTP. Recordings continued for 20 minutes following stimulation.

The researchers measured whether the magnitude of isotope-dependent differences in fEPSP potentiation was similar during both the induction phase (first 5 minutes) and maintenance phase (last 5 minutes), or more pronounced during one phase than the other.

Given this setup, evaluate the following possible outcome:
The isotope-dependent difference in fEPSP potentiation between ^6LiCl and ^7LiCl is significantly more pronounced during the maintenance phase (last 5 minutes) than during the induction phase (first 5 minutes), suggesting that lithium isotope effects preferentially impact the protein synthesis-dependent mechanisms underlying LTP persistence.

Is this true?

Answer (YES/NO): NO